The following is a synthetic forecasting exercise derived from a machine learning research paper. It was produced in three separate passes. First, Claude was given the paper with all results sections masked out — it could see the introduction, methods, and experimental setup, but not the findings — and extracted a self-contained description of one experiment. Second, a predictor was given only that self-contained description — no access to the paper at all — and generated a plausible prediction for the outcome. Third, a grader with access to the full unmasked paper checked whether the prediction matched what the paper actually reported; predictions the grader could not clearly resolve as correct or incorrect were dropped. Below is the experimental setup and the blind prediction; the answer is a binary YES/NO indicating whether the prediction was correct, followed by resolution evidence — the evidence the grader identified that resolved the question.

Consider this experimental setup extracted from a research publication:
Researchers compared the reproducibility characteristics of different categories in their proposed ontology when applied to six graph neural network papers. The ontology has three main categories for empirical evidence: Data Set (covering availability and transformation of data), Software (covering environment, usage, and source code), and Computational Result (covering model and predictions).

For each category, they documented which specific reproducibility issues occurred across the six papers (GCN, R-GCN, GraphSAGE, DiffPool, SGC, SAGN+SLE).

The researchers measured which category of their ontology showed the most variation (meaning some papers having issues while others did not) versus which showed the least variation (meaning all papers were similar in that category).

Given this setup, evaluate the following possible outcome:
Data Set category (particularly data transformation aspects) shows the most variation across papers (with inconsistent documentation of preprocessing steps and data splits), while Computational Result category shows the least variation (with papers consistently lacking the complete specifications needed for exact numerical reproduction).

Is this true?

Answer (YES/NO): NO